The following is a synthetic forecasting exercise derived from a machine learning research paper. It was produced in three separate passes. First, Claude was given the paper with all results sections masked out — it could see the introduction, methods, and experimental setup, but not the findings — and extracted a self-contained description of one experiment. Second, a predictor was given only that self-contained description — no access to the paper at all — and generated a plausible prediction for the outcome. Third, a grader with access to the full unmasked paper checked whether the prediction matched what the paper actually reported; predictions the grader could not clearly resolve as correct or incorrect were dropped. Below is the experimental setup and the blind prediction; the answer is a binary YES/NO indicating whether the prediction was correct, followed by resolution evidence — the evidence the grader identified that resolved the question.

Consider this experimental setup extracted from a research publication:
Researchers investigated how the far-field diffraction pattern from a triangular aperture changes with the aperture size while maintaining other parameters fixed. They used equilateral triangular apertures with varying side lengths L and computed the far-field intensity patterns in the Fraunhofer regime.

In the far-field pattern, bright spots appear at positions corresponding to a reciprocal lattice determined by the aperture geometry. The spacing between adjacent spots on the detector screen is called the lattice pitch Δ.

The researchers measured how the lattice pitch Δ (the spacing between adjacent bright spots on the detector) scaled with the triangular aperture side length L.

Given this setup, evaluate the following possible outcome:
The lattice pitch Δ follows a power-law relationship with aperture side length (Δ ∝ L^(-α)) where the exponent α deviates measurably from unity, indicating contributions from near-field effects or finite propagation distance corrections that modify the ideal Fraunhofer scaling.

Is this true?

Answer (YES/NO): NO